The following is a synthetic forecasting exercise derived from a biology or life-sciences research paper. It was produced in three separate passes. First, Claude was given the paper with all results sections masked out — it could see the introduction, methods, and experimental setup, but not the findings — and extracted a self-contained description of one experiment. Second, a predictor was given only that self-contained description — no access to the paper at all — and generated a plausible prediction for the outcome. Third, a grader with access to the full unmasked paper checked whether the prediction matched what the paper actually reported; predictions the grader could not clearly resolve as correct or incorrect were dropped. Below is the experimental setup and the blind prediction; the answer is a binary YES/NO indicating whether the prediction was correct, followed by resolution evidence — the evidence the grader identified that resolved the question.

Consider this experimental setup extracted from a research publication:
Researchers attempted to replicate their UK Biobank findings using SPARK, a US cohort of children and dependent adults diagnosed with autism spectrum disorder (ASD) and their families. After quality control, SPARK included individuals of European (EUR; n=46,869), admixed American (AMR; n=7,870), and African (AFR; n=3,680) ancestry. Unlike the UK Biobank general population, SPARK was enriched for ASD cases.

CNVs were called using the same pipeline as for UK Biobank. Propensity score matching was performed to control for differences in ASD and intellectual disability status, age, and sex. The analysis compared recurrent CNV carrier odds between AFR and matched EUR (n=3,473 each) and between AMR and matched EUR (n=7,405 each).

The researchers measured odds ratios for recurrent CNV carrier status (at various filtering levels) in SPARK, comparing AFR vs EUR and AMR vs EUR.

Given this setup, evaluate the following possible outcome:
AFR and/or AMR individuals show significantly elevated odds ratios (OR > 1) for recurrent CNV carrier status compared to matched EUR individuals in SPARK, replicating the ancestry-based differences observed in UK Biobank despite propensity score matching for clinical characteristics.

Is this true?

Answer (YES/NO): NO